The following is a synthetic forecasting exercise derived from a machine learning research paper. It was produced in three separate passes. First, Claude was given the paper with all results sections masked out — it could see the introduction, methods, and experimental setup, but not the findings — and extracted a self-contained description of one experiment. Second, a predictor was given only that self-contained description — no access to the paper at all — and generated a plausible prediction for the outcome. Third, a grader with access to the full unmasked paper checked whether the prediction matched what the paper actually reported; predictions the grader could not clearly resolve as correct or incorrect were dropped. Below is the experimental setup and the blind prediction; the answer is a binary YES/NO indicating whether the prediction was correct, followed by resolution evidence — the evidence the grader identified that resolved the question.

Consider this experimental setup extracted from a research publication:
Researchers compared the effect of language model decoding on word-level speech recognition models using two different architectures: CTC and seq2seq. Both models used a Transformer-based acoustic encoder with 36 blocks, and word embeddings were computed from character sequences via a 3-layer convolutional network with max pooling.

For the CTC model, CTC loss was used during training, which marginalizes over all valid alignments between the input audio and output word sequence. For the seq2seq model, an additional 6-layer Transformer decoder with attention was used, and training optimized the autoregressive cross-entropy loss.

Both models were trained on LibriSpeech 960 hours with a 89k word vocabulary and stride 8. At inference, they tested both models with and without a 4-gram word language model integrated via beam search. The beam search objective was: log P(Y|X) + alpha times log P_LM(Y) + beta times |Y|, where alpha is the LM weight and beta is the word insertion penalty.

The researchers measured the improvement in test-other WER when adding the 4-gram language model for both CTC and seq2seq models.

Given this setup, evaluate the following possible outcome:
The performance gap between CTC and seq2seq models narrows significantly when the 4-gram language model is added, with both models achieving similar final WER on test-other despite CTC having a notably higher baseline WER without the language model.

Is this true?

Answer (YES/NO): NO